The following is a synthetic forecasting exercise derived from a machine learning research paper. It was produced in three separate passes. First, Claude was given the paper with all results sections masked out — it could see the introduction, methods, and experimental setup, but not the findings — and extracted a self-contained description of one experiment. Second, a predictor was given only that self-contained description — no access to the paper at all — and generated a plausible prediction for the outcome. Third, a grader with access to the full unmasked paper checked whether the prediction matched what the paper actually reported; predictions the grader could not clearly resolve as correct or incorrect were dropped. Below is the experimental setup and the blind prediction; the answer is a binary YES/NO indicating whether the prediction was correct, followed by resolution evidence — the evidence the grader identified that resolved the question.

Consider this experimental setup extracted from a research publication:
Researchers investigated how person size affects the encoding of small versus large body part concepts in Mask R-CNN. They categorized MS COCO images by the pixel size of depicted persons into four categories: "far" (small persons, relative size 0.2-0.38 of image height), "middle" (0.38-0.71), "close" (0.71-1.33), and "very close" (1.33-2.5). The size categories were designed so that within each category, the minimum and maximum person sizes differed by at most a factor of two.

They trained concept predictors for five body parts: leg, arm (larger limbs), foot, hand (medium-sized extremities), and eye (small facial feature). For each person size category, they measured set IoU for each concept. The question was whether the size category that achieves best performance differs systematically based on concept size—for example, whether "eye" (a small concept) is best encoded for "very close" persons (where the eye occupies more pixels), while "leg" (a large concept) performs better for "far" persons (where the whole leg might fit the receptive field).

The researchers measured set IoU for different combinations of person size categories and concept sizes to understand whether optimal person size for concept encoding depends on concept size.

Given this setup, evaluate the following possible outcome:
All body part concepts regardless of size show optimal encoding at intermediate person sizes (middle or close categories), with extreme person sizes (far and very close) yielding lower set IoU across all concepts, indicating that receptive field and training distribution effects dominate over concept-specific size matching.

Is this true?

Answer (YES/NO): NO